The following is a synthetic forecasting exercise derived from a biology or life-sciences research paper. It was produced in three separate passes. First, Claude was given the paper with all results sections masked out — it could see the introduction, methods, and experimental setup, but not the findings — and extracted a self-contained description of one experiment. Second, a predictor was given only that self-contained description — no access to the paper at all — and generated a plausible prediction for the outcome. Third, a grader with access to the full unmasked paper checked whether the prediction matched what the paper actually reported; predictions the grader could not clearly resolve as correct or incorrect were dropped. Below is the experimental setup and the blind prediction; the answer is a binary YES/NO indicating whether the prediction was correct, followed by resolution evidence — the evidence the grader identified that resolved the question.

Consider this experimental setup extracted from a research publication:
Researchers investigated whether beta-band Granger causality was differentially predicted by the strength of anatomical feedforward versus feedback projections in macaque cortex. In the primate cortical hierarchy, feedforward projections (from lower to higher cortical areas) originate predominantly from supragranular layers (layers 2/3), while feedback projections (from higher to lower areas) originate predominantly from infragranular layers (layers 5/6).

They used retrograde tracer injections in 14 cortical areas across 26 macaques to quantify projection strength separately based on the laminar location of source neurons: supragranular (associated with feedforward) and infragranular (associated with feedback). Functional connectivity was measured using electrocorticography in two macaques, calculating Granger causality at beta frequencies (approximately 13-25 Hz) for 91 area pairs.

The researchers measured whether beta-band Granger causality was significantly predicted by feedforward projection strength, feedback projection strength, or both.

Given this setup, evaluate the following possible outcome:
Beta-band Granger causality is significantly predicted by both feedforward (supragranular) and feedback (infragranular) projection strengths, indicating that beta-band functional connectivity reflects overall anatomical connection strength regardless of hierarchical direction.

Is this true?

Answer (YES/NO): NO